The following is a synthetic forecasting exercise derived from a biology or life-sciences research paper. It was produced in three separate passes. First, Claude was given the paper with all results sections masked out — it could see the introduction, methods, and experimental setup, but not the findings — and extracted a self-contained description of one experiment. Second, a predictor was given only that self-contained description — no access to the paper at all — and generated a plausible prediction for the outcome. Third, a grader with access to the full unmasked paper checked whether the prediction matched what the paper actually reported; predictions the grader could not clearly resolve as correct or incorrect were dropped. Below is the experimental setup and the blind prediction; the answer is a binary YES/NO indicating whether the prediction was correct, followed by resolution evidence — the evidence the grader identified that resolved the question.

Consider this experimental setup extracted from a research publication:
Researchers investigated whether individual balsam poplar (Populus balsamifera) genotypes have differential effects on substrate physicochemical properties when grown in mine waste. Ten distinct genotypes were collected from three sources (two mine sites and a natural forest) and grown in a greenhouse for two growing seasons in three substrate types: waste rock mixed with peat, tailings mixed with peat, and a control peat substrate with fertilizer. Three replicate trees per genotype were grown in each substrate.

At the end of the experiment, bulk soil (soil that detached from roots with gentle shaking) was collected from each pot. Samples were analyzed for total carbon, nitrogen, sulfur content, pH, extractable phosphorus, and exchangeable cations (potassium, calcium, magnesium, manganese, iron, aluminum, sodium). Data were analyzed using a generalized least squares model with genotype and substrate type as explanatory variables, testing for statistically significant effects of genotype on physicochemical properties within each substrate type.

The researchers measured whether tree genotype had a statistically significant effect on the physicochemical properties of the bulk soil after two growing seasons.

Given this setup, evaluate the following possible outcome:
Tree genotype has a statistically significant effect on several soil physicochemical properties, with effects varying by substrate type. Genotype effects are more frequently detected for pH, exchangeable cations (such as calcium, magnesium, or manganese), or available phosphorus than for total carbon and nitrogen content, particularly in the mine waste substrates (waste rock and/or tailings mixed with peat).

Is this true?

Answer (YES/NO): NO